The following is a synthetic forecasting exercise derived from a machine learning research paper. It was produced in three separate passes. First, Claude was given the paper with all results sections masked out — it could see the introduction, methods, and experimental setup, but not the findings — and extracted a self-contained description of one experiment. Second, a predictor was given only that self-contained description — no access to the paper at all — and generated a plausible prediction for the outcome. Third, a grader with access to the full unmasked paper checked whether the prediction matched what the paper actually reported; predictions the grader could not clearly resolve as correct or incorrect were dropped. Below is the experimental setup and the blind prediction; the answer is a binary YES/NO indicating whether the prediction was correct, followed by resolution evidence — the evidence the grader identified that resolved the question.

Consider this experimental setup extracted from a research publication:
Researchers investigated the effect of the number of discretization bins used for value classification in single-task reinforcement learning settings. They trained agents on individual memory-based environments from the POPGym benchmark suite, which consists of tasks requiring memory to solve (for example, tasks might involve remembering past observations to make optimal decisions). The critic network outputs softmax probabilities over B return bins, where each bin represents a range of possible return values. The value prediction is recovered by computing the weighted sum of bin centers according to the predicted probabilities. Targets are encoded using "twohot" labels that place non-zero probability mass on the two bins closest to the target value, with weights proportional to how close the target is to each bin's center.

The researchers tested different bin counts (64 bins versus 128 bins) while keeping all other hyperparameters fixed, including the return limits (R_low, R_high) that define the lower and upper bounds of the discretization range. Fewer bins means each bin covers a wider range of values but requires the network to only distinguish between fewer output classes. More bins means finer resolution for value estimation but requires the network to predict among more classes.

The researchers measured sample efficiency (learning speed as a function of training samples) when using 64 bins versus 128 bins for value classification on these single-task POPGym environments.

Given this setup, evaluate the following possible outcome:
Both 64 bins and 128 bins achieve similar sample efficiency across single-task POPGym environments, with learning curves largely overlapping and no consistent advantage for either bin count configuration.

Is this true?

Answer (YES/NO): NO